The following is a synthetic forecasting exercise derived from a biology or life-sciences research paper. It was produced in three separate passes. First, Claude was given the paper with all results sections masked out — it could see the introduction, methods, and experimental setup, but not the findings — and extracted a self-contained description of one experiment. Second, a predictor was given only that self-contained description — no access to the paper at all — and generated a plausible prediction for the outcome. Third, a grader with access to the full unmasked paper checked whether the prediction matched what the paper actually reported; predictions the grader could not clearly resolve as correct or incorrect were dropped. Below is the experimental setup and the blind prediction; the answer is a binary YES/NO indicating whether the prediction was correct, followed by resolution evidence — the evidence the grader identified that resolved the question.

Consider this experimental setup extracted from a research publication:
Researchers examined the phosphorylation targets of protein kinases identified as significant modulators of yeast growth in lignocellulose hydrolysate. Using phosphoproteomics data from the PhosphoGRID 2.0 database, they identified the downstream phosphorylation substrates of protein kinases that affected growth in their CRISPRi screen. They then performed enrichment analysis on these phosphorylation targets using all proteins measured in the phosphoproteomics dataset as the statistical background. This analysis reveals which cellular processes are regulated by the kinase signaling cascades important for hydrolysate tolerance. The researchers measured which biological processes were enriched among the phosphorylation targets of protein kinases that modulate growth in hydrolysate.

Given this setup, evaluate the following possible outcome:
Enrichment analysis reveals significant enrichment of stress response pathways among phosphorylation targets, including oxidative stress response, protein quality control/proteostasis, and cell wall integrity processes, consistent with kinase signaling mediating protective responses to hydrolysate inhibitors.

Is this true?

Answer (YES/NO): NO